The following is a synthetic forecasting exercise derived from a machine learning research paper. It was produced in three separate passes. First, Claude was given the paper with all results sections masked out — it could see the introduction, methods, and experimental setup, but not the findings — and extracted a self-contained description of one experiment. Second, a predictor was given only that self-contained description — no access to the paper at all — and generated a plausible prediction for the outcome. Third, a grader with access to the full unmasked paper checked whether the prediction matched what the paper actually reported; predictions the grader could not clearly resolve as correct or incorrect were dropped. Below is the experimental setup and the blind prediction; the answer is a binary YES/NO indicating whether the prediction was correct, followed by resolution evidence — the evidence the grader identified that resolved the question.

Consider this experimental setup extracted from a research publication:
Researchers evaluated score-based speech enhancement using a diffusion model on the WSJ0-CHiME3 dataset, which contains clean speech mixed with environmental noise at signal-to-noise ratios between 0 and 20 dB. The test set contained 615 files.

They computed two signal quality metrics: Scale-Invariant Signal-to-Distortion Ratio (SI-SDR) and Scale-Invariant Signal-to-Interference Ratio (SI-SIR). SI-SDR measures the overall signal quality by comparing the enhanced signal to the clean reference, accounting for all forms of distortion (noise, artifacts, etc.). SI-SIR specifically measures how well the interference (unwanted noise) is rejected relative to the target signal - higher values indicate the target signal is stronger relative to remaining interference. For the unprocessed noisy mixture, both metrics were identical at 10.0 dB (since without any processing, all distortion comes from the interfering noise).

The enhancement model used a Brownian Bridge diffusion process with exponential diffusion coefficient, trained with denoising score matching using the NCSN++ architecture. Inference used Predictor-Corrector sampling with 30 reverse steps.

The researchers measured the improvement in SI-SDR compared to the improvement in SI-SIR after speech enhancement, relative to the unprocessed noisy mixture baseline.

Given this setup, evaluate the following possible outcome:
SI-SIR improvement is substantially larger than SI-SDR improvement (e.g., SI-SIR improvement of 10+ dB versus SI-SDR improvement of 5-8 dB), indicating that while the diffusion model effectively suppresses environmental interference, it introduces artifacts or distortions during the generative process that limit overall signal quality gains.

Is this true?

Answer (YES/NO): NO